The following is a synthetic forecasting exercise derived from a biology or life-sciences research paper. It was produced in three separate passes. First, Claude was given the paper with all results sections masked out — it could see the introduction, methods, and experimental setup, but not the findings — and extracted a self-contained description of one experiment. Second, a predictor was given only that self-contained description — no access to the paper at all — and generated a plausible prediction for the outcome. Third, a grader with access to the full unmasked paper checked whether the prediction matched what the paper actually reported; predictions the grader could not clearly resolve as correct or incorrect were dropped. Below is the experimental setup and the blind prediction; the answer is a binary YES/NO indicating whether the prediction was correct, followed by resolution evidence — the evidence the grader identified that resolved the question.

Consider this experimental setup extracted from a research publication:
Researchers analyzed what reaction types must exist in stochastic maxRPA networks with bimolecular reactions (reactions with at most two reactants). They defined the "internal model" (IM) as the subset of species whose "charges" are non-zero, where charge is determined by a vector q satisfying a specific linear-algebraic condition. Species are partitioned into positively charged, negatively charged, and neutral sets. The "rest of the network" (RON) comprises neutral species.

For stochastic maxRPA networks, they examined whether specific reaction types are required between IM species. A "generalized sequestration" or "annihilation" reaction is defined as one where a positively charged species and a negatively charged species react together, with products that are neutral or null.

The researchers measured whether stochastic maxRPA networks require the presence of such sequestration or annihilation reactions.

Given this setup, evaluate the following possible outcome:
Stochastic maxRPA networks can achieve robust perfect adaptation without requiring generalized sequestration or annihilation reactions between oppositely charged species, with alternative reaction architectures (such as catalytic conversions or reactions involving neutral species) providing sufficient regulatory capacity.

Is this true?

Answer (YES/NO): NO